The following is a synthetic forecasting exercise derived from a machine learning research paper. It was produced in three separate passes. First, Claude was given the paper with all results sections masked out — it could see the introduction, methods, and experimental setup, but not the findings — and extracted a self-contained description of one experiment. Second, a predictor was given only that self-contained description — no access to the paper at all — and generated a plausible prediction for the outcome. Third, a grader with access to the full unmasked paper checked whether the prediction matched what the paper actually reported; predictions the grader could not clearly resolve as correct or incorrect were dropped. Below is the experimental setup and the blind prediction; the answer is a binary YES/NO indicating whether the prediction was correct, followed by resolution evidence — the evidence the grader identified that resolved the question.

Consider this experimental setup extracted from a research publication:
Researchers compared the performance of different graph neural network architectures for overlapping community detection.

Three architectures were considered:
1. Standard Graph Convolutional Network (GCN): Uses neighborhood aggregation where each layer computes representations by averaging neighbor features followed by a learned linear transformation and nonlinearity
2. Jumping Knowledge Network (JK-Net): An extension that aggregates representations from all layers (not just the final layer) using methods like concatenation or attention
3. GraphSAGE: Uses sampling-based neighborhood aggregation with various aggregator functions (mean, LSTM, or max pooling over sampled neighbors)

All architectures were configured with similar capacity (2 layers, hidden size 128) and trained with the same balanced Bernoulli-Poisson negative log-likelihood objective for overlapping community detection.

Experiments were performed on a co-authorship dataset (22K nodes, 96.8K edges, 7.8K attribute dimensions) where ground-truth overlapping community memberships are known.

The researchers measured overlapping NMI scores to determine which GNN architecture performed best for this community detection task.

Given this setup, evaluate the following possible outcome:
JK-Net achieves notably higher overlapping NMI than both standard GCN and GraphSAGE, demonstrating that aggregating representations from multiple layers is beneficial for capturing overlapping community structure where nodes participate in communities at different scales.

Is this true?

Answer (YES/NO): NO